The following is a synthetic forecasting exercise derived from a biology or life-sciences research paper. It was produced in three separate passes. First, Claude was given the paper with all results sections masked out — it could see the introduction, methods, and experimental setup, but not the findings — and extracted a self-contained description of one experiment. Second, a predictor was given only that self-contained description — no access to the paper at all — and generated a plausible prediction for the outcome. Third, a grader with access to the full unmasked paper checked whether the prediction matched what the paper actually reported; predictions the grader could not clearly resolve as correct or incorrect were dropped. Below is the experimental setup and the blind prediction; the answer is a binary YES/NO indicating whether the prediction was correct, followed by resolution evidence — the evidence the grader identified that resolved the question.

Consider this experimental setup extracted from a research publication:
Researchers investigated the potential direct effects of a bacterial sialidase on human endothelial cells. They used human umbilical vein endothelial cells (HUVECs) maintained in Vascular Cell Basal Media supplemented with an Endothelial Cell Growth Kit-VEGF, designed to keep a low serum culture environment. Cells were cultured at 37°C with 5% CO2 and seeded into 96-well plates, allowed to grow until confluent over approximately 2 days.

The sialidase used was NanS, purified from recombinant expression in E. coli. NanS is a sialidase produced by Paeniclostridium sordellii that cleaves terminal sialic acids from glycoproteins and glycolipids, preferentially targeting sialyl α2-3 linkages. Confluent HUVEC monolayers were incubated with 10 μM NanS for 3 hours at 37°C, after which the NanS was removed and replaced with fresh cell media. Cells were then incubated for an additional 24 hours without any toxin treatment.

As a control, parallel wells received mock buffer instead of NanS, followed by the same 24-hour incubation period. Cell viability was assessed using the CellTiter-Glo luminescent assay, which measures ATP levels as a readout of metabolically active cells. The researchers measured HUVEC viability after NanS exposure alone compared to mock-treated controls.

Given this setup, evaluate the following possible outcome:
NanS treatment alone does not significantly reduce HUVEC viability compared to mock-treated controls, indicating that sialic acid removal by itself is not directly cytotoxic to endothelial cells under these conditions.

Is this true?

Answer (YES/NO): YES